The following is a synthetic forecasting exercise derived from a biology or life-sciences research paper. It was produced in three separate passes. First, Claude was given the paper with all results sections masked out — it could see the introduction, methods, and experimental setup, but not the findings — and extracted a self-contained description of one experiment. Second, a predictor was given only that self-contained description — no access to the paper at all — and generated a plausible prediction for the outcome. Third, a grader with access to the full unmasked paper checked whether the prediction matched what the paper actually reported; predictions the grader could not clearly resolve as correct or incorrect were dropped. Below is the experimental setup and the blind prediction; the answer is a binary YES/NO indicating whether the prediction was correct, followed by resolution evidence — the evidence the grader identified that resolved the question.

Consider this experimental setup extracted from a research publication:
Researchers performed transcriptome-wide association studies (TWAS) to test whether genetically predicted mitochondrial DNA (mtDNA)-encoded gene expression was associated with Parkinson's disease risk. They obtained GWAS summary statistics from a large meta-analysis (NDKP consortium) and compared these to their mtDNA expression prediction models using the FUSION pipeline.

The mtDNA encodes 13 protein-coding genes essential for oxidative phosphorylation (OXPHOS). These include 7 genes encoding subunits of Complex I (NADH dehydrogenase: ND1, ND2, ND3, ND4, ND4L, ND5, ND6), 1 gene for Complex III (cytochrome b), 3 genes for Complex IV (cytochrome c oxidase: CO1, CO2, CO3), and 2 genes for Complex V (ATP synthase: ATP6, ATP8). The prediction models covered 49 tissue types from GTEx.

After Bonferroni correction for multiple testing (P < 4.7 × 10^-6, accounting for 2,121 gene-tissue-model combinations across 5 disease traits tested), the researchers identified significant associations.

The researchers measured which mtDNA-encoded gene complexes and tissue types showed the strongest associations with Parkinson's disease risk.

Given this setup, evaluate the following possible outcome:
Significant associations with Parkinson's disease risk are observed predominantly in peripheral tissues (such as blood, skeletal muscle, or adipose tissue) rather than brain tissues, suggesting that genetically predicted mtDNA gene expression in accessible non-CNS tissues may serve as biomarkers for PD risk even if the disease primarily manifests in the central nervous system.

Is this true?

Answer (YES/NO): YES